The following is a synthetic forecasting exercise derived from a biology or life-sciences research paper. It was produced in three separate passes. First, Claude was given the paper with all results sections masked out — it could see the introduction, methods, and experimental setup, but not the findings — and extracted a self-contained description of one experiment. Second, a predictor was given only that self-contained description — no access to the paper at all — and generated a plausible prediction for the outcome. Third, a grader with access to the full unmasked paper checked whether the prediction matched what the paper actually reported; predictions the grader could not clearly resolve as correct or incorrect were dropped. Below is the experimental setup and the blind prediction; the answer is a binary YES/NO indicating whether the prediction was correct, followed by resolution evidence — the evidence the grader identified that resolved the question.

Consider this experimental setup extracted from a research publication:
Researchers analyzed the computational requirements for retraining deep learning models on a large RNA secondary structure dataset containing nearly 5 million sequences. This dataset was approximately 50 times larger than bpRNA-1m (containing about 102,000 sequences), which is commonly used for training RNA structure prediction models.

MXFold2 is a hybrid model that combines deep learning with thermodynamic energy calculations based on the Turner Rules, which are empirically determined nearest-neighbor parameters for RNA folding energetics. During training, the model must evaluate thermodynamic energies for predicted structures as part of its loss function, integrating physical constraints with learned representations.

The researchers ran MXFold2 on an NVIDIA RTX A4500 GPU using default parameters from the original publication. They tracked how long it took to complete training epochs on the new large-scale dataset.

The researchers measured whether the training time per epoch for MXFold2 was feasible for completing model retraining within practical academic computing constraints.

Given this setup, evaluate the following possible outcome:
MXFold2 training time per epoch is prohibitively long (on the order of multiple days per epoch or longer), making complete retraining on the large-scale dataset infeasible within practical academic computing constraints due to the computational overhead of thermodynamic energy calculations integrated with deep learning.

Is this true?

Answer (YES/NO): YES